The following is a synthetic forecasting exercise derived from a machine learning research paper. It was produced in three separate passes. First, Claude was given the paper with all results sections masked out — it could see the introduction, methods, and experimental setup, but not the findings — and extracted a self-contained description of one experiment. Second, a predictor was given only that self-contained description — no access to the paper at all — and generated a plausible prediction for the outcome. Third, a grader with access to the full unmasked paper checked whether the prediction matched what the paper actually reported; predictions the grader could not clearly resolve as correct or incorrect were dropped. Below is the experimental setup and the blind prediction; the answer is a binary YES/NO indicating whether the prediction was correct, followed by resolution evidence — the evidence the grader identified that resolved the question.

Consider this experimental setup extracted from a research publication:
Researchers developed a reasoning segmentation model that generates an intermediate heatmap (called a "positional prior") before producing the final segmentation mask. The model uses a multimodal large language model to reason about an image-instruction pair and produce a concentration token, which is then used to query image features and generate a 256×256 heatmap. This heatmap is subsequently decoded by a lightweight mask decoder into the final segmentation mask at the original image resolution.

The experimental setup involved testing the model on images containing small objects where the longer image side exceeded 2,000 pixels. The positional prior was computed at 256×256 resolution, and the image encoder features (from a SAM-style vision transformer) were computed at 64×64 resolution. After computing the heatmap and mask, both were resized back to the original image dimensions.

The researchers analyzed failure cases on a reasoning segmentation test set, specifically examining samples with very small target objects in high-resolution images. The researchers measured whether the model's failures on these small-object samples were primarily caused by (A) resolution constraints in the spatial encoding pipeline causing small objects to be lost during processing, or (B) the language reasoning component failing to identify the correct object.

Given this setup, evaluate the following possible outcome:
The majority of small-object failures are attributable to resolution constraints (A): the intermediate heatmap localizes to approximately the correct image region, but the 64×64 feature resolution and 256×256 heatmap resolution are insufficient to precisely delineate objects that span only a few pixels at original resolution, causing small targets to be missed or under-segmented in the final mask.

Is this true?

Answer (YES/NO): NO